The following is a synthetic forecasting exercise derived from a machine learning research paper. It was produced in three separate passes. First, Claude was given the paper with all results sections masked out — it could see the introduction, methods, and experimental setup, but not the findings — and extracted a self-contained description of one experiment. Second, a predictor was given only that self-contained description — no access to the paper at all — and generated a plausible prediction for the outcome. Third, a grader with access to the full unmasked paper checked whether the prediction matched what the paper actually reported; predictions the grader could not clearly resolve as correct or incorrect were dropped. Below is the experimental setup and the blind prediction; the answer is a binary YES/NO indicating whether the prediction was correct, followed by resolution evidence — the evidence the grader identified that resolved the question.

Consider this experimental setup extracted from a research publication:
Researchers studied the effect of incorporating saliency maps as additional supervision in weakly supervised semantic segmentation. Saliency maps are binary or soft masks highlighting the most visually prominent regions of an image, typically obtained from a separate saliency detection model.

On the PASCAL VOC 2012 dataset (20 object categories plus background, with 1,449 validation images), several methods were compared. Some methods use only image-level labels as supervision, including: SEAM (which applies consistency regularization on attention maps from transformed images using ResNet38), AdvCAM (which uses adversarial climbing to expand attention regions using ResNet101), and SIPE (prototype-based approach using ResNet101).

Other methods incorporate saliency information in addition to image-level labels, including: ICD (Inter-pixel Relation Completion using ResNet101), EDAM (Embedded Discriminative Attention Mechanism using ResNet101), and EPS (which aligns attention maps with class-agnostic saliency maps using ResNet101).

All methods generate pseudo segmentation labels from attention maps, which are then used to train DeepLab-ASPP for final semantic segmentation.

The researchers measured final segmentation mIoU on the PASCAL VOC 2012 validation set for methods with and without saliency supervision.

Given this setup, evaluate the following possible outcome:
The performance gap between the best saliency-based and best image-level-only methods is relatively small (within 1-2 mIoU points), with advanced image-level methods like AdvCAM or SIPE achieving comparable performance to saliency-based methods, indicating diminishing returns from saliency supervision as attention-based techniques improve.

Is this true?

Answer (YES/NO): NO